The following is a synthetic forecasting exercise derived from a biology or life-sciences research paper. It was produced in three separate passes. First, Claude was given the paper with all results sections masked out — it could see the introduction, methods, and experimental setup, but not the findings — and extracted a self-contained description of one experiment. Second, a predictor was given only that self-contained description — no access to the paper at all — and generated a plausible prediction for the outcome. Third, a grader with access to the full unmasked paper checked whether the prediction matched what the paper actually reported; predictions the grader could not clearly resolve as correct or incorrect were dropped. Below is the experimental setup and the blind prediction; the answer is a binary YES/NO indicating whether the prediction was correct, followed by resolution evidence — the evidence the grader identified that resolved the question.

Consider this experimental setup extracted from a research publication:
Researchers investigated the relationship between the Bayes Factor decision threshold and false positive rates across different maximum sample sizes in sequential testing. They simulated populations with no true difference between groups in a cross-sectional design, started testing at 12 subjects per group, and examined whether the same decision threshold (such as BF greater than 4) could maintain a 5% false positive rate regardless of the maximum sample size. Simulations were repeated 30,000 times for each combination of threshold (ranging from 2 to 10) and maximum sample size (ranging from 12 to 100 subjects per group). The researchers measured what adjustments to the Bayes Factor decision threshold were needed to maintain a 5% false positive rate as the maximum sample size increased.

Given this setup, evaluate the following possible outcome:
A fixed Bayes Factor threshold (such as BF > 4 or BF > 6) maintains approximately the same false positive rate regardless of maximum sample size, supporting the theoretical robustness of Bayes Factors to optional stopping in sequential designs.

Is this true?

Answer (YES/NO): NO